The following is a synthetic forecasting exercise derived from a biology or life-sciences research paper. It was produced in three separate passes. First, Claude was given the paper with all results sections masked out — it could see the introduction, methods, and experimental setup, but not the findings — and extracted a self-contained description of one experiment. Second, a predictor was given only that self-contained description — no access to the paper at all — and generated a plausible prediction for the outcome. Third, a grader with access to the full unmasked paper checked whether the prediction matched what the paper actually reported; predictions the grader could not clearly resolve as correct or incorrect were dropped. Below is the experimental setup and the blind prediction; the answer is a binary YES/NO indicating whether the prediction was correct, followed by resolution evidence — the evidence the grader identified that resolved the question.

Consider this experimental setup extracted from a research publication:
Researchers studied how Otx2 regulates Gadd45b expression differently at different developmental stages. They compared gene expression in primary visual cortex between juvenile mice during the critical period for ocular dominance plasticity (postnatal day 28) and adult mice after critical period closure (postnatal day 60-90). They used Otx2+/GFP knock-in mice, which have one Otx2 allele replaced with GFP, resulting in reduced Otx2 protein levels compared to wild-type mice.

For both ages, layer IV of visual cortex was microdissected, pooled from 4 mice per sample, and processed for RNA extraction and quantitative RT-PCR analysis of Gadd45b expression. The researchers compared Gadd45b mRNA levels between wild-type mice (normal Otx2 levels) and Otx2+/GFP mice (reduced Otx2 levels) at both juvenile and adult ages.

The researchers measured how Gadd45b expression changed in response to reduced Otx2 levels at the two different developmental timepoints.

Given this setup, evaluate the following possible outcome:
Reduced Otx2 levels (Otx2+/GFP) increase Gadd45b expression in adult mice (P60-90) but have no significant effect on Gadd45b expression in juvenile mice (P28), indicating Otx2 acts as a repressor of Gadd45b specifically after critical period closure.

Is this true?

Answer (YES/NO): NO